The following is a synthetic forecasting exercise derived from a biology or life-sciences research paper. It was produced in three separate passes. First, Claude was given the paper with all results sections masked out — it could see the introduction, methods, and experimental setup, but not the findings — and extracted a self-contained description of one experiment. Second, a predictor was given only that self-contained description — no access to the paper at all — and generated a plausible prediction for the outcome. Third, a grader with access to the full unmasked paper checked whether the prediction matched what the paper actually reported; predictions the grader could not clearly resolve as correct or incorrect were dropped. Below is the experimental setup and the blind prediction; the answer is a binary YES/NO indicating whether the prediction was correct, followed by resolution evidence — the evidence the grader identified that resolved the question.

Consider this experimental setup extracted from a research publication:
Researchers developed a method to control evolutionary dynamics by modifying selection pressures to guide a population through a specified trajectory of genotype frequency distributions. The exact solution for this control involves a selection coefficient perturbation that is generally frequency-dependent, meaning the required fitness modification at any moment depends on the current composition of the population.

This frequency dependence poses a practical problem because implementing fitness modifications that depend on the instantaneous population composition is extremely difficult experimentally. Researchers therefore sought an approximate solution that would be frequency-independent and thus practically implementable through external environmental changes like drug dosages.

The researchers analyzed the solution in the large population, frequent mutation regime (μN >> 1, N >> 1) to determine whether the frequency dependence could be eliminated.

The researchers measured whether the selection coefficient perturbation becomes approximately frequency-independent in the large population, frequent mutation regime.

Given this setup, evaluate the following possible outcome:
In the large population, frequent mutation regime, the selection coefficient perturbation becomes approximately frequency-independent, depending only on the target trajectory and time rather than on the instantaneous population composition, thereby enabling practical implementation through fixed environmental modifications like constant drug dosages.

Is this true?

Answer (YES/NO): NO